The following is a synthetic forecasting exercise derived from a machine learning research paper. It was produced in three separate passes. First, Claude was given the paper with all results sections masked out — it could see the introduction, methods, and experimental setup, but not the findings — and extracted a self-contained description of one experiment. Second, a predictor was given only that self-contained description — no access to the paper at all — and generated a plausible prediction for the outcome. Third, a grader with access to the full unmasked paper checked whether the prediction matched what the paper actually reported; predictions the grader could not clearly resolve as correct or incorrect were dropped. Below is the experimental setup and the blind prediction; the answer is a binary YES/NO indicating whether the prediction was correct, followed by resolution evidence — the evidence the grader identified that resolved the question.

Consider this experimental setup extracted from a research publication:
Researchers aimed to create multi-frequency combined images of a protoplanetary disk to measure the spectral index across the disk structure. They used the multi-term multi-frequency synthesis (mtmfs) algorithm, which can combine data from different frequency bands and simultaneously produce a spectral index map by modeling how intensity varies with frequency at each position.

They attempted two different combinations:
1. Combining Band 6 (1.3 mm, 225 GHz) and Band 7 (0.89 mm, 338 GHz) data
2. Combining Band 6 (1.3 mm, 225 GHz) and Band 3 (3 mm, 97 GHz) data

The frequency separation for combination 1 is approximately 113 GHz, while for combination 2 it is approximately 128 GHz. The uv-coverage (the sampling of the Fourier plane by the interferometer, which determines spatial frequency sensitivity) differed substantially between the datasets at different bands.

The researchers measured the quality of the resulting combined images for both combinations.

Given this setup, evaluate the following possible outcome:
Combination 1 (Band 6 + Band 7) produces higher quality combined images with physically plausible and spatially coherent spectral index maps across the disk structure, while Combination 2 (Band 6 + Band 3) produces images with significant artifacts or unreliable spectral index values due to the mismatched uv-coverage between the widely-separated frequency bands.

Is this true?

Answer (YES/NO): YES